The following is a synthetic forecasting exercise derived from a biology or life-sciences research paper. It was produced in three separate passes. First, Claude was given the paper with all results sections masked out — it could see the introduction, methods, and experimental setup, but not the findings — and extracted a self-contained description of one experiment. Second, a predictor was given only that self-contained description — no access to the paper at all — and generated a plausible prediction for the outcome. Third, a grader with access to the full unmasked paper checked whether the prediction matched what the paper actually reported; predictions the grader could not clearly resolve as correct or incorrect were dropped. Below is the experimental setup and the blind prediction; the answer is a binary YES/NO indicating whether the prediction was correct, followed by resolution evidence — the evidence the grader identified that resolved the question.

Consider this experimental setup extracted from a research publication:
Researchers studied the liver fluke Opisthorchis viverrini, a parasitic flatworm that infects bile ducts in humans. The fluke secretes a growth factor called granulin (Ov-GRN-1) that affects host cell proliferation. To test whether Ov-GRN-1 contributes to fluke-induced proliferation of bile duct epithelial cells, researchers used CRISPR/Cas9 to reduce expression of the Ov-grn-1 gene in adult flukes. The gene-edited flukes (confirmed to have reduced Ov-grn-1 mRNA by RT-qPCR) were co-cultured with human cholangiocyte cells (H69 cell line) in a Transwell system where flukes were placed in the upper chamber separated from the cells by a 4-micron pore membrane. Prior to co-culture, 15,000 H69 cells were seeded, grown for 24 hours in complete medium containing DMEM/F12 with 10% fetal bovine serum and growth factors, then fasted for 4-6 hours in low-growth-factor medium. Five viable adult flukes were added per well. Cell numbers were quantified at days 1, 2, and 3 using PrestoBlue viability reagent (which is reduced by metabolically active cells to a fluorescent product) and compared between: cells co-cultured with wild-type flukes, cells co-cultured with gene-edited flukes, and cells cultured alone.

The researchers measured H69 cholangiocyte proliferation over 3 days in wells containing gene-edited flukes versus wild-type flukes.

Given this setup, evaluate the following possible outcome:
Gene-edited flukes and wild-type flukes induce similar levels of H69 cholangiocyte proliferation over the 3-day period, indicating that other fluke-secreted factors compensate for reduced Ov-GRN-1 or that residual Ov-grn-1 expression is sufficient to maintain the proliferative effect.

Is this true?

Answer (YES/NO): NO